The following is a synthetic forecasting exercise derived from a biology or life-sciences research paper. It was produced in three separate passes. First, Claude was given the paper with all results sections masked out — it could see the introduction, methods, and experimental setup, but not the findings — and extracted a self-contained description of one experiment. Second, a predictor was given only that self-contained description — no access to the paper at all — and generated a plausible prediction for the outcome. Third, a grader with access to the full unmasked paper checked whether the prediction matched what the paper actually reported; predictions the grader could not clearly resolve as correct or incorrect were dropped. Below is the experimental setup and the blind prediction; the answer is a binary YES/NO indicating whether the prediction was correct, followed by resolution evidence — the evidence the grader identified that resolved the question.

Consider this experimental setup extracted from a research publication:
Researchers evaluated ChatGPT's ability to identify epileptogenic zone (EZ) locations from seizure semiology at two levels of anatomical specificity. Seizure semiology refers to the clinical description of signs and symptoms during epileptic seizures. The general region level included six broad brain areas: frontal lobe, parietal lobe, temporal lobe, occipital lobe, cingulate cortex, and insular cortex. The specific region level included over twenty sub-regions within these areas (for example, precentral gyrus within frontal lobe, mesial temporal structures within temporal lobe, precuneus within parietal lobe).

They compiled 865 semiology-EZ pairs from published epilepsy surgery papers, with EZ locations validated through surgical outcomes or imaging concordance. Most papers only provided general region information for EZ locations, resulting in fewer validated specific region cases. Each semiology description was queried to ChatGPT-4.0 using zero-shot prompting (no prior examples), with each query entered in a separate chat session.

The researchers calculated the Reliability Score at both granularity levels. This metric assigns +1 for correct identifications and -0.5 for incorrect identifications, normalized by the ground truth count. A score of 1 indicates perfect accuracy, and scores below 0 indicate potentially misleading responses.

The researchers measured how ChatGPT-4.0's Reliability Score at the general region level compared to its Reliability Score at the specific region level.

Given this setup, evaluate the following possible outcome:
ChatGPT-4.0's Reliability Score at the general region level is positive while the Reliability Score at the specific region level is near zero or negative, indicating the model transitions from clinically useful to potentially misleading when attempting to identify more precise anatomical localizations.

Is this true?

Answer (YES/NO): YES